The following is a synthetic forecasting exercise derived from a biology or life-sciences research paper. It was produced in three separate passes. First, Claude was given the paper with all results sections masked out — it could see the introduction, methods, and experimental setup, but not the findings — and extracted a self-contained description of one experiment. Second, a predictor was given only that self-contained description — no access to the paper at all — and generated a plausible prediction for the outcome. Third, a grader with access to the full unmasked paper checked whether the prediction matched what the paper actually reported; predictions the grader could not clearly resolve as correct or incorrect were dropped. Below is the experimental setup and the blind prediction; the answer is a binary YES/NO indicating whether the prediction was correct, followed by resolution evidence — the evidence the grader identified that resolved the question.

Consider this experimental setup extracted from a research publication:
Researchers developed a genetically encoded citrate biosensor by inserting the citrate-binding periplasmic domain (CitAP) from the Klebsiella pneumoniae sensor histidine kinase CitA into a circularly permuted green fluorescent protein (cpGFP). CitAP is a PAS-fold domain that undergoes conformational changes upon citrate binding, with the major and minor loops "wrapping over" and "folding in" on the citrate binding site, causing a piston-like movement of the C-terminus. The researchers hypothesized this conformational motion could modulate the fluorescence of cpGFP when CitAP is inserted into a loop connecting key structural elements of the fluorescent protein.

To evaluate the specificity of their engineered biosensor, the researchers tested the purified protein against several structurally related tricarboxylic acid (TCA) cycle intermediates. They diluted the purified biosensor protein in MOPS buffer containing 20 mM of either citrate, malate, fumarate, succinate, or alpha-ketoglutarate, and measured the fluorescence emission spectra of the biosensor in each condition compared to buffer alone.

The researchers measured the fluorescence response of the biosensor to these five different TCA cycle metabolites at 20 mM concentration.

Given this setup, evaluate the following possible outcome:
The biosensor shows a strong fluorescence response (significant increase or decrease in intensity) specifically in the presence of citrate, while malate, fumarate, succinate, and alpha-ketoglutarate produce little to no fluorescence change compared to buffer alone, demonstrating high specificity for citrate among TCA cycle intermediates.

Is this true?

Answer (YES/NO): YES